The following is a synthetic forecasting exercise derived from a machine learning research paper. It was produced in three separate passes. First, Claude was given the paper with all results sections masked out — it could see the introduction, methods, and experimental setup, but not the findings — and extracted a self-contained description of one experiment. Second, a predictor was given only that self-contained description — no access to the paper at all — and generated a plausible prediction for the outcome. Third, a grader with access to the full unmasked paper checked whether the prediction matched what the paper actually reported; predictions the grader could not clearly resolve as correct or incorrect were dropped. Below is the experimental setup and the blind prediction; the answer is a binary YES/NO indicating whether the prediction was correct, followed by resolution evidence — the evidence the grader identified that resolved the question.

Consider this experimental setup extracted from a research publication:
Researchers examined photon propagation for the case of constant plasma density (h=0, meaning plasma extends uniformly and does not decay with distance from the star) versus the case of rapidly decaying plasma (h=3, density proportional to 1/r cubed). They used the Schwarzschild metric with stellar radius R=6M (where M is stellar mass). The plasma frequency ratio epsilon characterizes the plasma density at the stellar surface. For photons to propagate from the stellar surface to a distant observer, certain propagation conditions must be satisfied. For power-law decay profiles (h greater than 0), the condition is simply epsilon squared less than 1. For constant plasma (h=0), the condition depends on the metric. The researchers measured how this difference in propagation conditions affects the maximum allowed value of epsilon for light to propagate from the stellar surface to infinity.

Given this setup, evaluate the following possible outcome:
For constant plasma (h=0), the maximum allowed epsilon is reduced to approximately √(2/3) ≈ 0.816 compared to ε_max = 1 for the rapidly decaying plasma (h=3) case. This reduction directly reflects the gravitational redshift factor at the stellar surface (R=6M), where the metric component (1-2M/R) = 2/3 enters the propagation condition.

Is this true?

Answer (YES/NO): YES